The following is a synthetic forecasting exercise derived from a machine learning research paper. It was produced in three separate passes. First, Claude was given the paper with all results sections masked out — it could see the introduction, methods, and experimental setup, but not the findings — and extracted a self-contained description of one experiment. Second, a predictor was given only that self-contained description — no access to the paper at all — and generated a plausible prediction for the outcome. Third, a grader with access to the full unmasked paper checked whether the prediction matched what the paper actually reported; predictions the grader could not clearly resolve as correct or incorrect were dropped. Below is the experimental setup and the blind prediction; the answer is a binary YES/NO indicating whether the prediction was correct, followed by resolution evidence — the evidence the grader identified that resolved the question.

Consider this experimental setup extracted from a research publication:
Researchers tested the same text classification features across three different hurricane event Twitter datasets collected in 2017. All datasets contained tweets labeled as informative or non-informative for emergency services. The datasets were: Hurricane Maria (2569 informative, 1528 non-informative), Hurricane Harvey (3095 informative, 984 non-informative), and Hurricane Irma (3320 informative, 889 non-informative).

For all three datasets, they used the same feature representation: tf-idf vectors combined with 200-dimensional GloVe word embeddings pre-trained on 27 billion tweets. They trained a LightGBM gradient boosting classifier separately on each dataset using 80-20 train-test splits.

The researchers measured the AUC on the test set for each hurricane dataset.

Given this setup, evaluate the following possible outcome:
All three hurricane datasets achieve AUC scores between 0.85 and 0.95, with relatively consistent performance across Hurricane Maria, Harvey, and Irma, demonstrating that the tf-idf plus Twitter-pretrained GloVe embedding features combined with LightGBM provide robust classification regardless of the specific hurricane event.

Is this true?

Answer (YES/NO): YES